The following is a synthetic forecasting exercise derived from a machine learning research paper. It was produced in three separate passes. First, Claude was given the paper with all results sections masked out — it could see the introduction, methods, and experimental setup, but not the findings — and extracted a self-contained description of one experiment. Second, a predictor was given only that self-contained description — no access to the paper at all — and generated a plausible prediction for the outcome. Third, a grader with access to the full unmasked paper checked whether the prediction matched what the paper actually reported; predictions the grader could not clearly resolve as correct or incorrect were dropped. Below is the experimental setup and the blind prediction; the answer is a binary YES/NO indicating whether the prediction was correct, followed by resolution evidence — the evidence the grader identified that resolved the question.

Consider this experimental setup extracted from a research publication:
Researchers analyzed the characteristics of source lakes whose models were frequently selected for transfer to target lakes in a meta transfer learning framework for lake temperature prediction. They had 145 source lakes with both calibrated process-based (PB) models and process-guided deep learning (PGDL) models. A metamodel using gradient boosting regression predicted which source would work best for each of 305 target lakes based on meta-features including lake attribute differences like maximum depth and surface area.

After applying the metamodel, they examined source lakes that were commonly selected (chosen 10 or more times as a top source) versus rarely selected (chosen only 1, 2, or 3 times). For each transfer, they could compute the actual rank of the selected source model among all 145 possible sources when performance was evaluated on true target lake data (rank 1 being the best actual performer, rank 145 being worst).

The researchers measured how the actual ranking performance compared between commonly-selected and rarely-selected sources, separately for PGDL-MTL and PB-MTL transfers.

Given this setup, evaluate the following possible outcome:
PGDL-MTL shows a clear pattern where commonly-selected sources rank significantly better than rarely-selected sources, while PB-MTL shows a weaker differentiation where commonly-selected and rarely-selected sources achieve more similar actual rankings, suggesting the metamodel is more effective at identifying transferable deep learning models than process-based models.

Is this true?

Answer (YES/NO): NO